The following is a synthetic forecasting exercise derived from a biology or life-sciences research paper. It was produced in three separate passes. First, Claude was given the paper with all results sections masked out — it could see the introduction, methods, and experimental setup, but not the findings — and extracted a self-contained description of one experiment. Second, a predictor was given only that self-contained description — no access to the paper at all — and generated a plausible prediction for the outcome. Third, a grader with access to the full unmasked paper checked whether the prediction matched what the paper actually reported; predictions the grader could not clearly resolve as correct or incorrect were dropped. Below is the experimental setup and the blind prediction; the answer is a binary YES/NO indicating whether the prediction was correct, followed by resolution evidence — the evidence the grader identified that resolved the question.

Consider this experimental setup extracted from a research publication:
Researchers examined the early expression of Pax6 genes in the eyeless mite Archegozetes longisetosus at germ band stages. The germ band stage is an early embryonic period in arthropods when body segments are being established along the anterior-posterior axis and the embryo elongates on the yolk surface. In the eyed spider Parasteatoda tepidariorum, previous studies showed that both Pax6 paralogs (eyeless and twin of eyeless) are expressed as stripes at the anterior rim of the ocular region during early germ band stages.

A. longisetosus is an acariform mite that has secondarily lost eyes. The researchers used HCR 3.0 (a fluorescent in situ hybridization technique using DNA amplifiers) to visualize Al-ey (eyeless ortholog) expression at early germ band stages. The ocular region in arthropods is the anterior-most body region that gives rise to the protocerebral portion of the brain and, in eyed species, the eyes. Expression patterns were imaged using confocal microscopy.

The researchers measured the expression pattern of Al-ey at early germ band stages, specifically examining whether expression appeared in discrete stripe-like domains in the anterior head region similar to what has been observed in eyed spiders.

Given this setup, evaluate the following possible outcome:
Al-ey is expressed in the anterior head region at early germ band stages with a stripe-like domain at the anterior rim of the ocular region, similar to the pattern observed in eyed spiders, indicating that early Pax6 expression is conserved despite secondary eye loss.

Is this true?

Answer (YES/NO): YES